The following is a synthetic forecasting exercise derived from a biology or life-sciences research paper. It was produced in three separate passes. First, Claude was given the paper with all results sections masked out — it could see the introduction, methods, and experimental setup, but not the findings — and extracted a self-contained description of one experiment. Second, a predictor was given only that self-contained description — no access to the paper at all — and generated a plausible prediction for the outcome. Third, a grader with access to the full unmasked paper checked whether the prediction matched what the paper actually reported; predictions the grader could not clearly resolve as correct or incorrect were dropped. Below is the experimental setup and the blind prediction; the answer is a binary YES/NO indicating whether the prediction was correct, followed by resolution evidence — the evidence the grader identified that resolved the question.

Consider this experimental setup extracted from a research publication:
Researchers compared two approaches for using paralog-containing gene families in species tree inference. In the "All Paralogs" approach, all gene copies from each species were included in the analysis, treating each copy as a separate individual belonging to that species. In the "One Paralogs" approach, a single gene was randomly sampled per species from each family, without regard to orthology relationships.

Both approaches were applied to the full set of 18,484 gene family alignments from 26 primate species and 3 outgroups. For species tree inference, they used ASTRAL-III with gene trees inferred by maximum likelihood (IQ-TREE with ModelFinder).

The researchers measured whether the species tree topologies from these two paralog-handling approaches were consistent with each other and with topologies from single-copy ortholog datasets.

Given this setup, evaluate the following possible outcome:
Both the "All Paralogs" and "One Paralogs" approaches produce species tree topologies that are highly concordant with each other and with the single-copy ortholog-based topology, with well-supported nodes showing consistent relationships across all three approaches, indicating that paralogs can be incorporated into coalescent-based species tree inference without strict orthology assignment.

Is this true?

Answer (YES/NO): YES